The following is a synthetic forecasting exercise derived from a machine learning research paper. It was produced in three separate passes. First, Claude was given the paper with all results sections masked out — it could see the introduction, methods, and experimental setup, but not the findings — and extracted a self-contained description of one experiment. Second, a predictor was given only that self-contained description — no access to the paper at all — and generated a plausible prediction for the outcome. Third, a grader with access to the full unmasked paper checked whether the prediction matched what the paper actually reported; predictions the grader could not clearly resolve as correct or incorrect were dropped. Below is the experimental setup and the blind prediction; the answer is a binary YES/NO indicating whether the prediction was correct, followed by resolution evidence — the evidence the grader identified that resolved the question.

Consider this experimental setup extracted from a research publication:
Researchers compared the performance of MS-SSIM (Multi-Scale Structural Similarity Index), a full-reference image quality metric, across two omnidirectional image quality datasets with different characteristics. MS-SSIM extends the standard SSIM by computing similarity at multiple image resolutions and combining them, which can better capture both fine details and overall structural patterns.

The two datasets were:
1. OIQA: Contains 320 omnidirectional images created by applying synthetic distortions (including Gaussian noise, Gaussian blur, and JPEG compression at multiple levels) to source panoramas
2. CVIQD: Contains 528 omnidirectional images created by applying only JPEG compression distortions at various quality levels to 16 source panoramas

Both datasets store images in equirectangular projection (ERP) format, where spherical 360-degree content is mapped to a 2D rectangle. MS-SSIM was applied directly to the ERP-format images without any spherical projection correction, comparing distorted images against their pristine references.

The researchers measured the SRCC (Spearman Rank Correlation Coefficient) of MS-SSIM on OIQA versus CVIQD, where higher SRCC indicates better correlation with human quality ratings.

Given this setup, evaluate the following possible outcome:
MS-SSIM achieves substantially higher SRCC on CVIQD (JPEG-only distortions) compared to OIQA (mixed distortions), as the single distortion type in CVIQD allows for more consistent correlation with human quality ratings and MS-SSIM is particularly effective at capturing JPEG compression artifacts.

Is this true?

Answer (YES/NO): YES